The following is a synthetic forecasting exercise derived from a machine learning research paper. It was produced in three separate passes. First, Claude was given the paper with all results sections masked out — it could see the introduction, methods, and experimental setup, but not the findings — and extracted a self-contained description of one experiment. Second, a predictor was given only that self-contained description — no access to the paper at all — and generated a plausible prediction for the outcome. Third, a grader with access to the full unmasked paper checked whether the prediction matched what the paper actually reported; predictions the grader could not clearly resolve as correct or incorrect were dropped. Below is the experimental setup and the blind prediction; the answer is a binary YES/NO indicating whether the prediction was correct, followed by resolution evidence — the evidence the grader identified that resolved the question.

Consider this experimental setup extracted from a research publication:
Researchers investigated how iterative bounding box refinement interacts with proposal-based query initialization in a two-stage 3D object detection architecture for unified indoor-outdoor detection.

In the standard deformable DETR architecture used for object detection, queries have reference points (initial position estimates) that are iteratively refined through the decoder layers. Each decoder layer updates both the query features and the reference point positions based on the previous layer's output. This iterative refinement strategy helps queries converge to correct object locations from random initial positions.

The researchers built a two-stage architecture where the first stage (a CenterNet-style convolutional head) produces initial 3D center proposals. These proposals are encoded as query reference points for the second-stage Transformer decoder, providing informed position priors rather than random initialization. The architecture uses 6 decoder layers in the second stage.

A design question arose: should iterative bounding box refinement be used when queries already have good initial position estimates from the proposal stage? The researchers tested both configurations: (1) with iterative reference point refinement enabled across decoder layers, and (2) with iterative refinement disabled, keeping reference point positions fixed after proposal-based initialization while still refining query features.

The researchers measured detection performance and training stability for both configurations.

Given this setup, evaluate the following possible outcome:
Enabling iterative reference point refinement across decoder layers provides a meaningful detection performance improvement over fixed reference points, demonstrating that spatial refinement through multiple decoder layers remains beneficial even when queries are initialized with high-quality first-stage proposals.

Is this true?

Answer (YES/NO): NO